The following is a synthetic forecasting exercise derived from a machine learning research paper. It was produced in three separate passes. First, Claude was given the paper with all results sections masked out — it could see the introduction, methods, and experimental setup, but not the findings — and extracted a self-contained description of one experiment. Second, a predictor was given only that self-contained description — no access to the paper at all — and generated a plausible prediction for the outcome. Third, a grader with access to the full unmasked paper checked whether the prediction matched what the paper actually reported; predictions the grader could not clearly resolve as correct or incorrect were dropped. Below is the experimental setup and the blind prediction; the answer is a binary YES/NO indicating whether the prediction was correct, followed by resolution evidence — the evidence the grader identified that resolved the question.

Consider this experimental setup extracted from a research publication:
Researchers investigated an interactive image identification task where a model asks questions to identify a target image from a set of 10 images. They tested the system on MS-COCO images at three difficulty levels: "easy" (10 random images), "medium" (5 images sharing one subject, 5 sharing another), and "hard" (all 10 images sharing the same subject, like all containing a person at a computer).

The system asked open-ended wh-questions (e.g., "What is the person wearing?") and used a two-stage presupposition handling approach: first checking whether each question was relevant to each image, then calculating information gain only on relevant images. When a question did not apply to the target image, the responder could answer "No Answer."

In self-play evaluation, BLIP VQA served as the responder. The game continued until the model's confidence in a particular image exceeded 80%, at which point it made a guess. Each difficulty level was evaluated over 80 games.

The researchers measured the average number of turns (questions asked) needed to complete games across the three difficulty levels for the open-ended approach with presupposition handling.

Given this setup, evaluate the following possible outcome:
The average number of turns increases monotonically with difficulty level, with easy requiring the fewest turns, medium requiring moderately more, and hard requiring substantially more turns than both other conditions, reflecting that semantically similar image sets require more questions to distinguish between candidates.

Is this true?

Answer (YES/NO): YES